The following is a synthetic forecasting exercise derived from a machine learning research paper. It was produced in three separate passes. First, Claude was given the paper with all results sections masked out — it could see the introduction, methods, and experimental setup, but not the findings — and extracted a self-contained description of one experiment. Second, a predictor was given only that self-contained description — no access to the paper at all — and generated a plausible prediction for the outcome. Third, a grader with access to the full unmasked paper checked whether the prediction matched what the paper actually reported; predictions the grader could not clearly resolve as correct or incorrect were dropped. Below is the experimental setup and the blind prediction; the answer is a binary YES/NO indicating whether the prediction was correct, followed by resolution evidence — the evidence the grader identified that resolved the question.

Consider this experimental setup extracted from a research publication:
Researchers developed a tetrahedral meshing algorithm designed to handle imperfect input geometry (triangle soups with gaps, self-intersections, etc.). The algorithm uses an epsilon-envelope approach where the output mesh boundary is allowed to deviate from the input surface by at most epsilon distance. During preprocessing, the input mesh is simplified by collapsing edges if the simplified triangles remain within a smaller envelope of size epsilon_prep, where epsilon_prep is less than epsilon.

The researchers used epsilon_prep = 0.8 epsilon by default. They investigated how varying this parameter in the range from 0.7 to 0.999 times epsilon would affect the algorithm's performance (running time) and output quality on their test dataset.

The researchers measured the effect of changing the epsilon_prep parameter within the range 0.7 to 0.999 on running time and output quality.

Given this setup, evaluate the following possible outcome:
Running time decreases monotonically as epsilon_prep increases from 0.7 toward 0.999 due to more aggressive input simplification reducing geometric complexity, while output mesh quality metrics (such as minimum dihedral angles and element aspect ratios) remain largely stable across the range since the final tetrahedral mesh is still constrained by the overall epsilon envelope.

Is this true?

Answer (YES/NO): NO